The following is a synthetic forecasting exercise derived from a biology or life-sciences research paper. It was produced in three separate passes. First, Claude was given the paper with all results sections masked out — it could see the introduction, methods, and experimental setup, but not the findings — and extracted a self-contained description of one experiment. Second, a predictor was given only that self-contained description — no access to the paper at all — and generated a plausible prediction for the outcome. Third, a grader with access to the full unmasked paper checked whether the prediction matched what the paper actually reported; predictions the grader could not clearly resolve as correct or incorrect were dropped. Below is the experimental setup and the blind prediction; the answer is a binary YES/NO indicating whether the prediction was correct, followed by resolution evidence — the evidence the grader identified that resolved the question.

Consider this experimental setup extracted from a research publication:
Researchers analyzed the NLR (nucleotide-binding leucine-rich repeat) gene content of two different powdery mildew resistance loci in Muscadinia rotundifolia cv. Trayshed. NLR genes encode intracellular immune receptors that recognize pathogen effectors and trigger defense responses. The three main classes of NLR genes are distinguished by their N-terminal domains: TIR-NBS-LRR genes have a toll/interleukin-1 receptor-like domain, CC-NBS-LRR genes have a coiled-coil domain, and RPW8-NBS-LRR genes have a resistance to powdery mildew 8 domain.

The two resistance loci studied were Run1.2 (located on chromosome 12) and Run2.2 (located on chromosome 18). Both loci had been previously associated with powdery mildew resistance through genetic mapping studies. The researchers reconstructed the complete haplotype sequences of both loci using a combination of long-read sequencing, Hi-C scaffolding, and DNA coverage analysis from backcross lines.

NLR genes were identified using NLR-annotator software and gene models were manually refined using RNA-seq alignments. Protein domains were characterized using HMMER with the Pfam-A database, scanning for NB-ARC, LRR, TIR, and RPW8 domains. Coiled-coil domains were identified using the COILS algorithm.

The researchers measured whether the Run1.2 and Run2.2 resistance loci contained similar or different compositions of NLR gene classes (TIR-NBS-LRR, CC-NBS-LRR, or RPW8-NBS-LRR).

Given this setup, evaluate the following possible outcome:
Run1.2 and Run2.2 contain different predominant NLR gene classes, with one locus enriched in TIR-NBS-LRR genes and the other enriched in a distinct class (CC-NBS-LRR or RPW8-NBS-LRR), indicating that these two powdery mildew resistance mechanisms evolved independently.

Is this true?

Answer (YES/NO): NO